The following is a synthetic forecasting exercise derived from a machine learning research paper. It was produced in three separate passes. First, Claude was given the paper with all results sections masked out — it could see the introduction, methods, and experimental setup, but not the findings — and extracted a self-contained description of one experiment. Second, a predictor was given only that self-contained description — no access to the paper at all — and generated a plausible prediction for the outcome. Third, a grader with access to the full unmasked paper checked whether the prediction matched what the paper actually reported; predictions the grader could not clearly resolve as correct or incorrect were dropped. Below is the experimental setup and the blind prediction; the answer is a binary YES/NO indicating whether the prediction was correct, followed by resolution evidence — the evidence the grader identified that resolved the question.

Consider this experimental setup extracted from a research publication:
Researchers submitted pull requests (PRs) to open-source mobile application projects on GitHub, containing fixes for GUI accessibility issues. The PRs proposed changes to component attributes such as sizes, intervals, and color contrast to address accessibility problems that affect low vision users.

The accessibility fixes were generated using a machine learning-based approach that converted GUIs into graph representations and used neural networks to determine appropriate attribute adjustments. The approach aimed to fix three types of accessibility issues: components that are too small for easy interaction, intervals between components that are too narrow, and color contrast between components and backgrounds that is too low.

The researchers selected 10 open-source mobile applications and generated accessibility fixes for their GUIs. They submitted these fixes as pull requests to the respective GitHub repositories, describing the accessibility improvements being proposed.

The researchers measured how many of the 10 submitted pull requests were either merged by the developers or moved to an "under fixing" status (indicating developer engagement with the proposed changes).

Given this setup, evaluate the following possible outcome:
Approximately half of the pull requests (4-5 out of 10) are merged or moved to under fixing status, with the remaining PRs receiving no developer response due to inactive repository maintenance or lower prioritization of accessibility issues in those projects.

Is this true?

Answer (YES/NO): NO